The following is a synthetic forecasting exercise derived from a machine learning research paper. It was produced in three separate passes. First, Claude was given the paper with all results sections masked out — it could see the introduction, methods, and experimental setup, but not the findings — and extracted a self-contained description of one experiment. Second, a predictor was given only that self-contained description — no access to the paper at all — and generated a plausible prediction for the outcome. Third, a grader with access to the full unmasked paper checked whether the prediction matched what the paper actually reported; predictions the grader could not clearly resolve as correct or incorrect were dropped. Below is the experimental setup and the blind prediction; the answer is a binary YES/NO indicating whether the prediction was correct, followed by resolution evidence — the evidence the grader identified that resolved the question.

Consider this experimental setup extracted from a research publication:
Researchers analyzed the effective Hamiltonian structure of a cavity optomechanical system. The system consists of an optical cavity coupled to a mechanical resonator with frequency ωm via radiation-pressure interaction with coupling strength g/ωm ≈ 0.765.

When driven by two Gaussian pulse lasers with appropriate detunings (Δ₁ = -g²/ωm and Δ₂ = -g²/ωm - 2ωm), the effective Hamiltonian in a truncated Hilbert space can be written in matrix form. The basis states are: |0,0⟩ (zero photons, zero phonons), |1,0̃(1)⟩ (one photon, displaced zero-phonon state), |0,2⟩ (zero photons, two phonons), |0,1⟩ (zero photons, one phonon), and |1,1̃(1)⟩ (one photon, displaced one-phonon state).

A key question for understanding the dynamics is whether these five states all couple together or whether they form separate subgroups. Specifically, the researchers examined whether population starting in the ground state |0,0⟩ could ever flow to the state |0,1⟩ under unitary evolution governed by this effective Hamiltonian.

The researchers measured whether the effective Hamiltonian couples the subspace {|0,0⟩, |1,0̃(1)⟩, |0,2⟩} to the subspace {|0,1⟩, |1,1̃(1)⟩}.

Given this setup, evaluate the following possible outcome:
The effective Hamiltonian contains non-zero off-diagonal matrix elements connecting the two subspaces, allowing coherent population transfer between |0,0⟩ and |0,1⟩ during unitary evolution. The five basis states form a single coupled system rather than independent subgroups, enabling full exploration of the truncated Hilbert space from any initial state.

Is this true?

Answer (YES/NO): NO